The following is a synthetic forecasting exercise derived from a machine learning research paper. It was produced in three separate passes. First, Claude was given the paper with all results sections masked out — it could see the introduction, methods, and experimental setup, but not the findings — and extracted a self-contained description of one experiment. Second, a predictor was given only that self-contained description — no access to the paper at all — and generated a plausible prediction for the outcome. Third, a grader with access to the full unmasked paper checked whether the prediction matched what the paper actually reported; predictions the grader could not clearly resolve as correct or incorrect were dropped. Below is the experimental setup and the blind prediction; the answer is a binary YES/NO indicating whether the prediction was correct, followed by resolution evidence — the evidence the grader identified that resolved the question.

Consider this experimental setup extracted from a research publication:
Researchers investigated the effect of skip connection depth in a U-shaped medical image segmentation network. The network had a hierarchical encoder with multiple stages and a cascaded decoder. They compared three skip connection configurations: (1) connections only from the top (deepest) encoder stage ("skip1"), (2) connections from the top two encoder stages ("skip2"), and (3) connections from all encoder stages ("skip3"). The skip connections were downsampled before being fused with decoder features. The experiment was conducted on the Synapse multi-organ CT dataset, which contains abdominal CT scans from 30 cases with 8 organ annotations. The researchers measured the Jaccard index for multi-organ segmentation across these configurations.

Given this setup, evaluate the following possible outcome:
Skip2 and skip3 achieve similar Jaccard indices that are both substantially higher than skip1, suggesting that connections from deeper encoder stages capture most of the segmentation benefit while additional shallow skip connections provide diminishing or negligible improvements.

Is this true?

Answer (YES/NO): NO